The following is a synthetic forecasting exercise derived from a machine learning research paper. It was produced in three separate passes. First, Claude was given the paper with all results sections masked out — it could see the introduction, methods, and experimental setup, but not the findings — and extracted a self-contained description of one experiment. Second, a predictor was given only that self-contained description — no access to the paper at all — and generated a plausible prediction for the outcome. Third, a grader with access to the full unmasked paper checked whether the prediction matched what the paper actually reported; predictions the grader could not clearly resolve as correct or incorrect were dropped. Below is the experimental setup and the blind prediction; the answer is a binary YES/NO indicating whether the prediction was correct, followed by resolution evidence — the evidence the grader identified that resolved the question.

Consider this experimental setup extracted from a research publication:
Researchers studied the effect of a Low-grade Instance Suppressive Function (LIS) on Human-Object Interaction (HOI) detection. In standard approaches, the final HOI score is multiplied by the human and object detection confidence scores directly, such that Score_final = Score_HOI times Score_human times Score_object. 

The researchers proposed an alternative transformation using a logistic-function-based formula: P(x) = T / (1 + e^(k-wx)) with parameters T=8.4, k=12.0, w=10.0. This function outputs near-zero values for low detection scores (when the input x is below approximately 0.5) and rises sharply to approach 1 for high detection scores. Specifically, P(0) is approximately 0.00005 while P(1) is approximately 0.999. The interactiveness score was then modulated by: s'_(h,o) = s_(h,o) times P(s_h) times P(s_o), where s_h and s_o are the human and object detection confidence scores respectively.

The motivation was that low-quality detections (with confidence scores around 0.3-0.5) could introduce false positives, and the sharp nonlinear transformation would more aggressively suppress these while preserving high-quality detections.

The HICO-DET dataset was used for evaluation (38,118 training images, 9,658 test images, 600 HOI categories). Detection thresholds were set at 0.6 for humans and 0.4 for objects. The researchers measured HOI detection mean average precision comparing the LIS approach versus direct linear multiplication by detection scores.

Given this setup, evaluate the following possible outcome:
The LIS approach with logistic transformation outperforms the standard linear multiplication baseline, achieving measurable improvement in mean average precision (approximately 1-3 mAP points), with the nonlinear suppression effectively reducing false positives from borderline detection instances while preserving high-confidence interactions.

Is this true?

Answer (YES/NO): YES